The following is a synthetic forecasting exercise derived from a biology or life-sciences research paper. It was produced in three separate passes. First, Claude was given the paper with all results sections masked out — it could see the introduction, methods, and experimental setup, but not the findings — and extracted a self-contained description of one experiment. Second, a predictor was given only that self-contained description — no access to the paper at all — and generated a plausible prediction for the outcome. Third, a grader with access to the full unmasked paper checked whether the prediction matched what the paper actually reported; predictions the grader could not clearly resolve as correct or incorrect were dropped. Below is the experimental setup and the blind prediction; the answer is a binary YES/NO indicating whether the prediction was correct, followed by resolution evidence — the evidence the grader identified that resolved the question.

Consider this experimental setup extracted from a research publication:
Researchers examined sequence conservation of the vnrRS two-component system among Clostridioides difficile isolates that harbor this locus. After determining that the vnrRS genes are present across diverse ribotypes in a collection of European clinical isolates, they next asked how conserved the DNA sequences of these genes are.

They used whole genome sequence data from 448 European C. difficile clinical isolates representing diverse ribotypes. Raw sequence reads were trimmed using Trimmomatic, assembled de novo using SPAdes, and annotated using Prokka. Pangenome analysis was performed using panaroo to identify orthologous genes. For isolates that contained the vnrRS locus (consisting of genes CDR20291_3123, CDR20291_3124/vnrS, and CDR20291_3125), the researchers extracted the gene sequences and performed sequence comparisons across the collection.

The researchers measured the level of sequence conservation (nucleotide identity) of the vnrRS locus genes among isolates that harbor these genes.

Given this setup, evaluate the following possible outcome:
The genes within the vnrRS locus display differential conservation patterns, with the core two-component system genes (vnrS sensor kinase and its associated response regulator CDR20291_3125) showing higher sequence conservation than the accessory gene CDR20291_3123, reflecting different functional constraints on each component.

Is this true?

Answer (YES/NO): NO